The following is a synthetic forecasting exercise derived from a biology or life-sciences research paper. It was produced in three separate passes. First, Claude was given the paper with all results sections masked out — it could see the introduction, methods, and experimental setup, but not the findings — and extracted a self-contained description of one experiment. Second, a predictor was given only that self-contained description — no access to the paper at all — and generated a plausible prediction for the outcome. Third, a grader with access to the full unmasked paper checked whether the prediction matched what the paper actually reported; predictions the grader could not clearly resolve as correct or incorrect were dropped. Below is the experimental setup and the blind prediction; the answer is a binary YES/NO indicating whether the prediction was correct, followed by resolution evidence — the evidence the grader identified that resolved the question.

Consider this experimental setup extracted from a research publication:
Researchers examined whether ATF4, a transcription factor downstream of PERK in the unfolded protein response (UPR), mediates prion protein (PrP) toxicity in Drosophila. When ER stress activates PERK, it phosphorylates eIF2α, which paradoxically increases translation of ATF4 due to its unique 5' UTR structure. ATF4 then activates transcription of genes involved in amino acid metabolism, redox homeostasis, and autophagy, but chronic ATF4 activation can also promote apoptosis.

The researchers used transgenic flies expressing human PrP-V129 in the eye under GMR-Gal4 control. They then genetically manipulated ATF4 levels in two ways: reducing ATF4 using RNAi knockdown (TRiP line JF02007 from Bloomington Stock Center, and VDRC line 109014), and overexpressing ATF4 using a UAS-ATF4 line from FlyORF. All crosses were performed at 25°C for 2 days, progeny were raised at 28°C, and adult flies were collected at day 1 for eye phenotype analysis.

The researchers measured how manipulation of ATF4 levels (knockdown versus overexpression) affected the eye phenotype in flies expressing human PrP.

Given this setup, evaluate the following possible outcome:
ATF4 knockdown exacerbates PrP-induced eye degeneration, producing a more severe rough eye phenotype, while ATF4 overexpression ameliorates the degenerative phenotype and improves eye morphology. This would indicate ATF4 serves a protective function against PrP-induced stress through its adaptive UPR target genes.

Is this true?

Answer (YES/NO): NO